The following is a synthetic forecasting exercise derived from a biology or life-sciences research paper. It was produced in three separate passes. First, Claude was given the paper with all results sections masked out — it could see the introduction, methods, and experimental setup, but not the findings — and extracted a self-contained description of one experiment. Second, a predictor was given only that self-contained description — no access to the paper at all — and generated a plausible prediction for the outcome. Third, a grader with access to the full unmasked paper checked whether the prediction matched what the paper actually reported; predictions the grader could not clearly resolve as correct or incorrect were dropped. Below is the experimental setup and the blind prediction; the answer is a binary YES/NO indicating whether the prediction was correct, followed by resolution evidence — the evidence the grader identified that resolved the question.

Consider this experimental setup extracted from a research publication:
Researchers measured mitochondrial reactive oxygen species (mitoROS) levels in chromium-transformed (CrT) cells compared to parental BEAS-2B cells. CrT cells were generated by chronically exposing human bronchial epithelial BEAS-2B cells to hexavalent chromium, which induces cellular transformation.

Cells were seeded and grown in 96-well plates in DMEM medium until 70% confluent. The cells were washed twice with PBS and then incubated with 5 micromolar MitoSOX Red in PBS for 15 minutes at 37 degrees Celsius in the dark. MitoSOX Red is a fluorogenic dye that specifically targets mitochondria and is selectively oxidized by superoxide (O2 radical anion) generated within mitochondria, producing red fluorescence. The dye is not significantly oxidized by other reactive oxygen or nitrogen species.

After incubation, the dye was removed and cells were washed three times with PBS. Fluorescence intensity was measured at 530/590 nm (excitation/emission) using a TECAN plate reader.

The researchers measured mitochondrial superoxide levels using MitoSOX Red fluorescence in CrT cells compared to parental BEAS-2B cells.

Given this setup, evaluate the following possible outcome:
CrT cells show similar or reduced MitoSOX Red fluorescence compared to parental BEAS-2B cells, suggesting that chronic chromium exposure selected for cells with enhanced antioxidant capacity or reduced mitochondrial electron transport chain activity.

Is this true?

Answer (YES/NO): YES